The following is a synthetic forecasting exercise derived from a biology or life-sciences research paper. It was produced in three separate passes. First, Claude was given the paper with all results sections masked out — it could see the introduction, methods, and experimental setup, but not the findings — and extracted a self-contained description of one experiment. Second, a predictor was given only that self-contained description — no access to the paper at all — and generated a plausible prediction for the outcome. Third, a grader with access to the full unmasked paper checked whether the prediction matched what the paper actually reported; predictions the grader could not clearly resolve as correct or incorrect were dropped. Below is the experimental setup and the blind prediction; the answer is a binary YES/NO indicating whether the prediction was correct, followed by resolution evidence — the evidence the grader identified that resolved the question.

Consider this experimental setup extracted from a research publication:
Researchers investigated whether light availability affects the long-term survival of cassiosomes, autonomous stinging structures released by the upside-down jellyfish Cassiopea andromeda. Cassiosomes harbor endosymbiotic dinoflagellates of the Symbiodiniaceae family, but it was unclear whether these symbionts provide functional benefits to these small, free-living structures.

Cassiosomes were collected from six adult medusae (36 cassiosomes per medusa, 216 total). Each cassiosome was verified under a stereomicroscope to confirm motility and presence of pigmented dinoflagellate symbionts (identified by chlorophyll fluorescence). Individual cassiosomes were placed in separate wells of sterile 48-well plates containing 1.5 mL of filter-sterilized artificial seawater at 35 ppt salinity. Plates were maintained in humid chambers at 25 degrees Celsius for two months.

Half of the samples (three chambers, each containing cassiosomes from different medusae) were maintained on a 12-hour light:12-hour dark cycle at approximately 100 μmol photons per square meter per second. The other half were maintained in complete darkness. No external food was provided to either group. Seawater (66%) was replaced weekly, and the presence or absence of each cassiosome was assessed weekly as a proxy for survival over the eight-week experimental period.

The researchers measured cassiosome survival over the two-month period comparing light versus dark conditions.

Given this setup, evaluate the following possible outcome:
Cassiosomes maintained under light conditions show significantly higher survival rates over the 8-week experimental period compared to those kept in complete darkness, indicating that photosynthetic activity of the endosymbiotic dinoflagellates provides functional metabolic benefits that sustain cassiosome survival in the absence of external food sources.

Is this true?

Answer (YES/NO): NO